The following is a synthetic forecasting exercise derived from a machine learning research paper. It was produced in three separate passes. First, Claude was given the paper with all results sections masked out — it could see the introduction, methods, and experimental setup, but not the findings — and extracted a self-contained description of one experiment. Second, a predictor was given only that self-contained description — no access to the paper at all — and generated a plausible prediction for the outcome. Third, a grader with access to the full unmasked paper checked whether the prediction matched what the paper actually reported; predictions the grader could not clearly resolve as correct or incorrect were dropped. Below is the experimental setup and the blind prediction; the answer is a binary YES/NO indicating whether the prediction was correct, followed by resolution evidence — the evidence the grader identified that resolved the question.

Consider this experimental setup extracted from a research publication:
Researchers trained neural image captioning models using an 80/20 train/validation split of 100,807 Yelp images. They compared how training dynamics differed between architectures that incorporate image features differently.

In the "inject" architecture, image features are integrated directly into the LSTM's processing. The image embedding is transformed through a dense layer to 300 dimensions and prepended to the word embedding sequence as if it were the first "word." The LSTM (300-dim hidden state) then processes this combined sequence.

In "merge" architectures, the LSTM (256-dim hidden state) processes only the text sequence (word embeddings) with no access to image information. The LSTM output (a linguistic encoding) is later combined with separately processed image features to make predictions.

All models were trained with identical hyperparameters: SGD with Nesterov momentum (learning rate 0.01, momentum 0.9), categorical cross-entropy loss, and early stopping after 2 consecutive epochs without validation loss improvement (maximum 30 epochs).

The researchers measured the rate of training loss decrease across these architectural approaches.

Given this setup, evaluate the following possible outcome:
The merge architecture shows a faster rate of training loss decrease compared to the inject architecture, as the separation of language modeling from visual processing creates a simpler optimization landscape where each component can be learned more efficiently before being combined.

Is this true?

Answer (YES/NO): YES